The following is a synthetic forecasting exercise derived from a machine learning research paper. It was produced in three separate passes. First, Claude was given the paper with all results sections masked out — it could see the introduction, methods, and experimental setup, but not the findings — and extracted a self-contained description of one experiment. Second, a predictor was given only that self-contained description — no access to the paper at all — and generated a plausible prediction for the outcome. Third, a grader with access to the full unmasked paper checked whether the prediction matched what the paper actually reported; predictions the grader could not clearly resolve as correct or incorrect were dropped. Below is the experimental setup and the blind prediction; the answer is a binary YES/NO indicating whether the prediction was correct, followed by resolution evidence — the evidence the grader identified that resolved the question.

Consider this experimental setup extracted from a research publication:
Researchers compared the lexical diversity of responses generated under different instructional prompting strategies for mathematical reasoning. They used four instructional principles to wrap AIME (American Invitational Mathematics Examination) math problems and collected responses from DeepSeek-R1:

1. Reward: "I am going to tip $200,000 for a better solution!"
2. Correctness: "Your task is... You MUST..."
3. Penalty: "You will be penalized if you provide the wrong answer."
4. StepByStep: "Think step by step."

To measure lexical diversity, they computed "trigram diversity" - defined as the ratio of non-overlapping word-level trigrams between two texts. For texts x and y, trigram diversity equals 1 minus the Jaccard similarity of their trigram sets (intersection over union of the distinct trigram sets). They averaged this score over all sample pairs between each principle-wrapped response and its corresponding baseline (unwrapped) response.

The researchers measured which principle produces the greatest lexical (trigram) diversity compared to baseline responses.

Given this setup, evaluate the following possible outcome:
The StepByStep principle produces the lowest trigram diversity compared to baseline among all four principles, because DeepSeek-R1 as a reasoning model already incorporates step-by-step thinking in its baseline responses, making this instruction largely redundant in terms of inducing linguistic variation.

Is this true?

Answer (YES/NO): NO